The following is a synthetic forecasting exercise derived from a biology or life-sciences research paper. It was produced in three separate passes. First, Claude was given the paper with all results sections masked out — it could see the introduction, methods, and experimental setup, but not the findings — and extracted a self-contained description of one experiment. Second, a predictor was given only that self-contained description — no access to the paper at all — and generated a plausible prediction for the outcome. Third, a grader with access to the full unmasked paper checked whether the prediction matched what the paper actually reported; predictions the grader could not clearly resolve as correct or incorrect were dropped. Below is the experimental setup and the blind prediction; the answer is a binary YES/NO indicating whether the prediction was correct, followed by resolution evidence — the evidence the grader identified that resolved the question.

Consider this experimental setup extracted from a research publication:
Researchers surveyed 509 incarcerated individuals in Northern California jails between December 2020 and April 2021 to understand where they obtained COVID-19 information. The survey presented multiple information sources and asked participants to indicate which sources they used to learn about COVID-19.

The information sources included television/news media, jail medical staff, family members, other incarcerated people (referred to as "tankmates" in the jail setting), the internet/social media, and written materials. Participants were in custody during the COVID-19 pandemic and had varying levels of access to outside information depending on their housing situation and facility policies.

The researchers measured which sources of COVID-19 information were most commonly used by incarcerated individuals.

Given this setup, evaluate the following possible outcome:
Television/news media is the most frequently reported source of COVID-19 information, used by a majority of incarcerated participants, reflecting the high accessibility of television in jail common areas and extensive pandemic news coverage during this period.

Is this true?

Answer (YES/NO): YES